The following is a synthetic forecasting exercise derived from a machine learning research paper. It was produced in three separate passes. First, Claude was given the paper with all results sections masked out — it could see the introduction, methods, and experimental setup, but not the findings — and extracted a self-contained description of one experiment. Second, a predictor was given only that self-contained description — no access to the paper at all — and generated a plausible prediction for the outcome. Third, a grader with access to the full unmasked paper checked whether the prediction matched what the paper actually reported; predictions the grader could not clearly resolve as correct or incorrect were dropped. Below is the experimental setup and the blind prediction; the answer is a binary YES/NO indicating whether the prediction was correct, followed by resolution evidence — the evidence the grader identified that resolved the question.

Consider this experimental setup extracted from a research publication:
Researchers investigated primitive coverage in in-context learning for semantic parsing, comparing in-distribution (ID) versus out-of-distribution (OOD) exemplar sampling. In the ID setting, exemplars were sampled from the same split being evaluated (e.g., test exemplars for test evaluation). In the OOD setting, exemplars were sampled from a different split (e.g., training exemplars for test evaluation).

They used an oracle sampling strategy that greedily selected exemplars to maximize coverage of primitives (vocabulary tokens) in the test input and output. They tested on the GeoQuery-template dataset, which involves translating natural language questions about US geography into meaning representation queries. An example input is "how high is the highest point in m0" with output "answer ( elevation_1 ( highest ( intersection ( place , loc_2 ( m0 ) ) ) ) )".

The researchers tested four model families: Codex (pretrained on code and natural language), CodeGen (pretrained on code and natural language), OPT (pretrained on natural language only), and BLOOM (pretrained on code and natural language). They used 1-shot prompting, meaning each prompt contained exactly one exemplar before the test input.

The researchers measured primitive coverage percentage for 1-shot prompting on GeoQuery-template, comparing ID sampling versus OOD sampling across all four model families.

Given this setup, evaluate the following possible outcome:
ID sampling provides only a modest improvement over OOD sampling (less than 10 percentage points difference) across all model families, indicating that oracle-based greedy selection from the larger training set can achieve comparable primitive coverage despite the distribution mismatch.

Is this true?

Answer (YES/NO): YES